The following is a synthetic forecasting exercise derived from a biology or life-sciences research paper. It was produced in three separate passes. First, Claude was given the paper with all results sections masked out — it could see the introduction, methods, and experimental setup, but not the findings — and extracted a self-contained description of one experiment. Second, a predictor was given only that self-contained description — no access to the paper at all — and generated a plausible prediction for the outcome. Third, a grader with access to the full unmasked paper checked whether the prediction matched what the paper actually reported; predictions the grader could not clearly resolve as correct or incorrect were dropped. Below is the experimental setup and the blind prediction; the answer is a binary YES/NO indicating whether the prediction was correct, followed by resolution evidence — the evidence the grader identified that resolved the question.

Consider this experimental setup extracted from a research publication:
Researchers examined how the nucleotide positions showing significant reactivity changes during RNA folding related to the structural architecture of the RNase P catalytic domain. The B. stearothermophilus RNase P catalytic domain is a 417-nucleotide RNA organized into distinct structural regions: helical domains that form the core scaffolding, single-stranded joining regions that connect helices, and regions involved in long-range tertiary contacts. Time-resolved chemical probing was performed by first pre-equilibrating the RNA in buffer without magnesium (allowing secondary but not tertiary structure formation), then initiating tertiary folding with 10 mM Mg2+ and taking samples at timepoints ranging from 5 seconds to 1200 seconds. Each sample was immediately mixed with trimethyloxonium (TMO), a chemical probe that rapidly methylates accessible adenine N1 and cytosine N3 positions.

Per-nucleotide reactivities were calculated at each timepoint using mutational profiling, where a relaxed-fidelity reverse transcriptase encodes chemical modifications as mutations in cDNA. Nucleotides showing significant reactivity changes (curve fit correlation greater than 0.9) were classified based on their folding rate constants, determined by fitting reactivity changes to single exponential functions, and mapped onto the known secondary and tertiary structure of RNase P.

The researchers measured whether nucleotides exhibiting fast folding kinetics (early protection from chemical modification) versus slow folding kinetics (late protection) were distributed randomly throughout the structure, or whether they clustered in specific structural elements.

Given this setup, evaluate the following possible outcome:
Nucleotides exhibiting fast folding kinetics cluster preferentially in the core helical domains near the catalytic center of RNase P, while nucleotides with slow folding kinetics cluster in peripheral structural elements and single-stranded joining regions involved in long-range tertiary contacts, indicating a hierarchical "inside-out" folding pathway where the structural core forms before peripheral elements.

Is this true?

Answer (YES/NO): NO